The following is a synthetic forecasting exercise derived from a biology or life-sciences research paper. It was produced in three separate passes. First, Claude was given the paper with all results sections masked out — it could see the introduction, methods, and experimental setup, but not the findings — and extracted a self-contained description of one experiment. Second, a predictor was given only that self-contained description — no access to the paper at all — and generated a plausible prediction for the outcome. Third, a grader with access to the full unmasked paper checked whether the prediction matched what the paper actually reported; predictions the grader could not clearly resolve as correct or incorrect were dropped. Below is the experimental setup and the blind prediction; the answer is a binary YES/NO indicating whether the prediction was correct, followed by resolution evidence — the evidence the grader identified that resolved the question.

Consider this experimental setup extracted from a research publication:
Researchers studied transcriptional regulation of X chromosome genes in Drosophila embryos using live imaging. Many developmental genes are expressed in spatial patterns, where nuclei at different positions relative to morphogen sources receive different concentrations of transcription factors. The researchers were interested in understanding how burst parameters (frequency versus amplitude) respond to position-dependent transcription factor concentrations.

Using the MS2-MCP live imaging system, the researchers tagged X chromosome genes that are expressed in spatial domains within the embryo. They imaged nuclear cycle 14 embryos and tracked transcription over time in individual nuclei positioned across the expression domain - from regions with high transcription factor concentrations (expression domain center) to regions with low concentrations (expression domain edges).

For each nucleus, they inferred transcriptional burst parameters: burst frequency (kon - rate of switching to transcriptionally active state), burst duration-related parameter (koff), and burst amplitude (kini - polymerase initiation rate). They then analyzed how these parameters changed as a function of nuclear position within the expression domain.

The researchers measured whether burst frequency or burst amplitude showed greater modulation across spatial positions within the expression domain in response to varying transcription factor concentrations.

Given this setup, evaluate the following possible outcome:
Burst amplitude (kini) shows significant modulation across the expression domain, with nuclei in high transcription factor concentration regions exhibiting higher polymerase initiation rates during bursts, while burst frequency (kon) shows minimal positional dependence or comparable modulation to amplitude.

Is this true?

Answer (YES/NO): NO